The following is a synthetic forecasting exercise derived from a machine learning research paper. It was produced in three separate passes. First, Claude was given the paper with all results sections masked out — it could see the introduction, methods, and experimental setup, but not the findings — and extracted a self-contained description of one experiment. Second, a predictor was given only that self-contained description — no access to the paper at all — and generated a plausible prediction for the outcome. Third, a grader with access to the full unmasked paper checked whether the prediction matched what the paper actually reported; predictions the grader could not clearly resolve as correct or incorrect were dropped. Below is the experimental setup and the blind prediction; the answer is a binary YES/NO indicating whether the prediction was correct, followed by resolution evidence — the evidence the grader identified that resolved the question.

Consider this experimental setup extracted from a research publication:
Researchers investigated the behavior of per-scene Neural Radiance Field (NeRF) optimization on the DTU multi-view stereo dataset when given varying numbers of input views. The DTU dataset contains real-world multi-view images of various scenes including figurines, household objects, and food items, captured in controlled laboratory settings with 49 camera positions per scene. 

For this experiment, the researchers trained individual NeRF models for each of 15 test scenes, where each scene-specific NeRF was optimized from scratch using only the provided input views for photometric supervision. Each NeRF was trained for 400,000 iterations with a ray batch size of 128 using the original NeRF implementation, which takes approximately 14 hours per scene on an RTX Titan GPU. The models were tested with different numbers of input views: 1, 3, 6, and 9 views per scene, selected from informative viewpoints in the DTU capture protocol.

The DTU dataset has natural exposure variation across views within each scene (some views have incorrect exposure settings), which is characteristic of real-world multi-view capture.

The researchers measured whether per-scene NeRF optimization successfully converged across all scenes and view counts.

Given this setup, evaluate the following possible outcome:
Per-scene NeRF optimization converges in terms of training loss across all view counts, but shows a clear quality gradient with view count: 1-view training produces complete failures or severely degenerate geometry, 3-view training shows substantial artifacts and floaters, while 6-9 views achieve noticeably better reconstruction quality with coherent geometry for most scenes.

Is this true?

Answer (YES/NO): NO